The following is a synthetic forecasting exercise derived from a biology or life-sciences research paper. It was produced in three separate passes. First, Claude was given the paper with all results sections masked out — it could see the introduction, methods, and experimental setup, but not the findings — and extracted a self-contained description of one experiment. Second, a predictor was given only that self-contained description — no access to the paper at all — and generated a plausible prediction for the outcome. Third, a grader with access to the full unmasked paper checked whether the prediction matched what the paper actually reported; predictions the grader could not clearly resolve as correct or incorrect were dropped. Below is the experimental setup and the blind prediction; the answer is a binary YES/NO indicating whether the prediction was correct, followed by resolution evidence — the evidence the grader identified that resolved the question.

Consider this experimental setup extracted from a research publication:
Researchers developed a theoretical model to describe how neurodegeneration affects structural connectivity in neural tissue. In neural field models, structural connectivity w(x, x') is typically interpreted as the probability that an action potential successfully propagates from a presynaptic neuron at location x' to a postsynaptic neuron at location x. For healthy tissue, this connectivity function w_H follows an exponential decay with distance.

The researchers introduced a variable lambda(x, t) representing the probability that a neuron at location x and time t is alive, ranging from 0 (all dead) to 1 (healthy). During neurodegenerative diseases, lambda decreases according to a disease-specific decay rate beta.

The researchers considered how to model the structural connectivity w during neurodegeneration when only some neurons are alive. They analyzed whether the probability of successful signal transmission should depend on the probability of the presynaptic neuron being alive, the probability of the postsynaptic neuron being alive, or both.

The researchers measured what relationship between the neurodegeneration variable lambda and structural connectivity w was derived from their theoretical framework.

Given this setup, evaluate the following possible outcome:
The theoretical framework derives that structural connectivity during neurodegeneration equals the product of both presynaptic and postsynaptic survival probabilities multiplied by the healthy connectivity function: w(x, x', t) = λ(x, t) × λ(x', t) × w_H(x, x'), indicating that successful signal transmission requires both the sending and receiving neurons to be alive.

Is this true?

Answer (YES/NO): NO